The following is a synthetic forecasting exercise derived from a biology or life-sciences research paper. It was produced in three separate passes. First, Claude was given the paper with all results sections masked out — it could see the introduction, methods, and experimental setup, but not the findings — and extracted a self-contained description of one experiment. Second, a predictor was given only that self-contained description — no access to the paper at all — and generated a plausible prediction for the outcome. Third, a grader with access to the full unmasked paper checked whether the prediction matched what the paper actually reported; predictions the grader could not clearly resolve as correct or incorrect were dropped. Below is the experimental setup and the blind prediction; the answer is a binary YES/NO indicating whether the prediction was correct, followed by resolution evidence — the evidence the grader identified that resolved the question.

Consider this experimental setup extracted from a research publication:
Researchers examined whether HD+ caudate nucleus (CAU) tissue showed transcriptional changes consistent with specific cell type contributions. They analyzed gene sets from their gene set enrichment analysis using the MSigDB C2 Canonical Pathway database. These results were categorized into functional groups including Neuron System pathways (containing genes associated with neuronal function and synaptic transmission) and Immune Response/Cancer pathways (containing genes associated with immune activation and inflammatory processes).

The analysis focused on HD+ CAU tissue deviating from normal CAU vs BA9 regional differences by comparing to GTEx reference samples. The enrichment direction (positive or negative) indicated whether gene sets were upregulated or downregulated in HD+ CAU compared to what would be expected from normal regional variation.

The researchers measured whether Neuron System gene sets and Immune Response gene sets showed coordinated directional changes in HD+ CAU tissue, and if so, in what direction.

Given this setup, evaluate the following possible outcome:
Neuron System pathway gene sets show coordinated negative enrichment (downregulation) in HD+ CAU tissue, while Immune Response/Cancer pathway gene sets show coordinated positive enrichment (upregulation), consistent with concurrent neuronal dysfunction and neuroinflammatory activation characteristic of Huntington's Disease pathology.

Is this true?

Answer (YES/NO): NO